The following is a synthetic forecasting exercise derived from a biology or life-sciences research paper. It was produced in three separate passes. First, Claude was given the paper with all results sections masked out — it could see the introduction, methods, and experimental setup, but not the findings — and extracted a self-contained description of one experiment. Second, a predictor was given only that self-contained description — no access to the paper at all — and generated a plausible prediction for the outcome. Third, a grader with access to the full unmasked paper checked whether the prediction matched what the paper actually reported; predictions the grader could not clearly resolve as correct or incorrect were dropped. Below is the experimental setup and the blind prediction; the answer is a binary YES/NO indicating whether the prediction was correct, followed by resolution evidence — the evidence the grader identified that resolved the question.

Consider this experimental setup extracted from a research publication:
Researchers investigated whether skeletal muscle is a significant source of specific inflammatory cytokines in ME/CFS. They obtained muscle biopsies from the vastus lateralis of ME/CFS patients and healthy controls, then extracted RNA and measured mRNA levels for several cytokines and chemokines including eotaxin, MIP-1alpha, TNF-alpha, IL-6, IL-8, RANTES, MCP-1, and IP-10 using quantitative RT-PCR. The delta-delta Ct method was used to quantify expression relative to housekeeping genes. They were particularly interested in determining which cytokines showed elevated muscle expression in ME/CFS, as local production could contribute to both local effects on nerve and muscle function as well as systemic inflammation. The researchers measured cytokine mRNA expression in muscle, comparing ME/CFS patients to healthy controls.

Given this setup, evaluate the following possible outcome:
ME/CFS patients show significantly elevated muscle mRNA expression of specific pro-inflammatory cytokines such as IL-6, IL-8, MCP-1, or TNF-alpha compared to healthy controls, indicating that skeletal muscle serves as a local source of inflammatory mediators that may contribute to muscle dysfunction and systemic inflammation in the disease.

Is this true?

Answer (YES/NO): NO